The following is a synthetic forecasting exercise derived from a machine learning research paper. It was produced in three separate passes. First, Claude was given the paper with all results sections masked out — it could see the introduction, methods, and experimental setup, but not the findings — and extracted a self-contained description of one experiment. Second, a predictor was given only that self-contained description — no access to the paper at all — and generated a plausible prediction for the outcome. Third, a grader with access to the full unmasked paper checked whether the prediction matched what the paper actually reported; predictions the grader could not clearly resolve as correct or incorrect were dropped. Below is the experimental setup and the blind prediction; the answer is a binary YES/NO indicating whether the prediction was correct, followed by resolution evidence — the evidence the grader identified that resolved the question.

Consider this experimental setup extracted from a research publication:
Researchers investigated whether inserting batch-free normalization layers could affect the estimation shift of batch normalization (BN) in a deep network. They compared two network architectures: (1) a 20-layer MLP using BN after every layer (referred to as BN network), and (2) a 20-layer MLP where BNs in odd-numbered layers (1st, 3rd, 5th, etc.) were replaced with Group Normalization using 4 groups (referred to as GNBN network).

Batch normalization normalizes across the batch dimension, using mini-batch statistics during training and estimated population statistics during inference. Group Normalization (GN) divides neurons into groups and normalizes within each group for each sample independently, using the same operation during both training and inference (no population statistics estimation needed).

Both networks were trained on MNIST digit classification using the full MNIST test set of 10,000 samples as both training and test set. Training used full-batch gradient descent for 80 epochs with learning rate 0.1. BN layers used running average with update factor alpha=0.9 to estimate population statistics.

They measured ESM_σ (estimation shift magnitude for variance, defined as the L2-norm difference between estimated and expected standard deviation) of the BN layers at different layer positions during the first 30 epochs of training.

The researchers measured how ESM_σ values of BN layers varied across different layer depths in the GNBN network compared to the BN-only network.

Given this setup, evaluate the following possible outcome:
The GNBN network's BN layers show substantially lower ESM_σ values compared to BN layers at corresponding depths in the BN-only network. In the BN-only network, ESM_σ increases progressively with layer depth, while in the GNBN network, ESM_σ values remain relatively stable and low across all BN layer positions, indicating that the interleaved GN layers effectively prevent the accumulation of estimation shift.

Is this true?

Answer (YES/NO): YES